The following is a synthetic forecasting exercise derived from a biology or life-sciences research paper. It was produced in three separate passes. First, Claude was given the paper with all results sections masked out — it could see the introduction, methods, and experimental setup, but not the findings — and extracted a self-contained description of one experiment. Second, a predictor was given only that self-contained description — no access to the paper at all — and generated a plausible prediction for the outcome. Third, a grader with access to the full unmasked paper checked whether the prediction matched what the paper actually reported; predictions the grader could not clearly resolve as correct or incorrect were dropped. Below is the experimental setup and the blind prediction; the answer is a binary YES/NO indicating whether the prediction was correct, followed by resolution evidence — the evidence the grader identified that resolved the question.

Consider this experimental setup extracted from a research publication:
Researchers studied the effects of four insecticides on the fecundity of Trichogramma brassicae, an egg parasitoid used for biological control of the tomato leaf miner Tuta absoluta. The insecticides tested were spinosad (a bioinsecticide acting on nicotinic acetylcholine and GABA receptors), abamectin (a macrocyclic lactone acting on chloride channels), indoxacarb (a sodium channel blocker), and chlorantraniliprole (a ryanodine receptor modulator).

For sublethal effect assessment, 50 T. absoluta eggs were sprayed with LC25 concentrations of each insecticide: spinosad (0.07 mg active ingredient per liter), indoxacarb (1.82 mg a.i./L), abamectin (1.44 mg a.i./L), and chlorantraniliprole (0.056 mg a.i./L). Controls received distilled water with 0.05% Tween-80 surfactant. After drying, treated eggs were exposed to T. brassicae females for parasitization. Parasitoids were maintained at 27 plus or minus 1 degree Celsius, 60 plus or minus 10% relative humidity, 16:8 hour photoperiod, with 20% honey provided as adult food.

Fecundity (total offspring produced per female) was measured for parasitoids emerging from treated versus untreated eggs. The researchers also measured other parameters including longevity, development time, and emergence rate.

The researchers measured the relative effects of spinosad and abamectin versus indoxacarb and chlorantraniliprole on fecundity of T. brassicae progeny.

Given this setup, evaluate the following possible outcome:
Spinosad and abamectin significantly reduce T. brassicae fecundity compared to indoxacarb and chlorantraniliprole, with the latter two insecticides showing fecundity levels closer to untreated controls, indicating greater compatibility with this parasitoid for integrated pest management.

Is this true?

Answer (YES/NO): NO